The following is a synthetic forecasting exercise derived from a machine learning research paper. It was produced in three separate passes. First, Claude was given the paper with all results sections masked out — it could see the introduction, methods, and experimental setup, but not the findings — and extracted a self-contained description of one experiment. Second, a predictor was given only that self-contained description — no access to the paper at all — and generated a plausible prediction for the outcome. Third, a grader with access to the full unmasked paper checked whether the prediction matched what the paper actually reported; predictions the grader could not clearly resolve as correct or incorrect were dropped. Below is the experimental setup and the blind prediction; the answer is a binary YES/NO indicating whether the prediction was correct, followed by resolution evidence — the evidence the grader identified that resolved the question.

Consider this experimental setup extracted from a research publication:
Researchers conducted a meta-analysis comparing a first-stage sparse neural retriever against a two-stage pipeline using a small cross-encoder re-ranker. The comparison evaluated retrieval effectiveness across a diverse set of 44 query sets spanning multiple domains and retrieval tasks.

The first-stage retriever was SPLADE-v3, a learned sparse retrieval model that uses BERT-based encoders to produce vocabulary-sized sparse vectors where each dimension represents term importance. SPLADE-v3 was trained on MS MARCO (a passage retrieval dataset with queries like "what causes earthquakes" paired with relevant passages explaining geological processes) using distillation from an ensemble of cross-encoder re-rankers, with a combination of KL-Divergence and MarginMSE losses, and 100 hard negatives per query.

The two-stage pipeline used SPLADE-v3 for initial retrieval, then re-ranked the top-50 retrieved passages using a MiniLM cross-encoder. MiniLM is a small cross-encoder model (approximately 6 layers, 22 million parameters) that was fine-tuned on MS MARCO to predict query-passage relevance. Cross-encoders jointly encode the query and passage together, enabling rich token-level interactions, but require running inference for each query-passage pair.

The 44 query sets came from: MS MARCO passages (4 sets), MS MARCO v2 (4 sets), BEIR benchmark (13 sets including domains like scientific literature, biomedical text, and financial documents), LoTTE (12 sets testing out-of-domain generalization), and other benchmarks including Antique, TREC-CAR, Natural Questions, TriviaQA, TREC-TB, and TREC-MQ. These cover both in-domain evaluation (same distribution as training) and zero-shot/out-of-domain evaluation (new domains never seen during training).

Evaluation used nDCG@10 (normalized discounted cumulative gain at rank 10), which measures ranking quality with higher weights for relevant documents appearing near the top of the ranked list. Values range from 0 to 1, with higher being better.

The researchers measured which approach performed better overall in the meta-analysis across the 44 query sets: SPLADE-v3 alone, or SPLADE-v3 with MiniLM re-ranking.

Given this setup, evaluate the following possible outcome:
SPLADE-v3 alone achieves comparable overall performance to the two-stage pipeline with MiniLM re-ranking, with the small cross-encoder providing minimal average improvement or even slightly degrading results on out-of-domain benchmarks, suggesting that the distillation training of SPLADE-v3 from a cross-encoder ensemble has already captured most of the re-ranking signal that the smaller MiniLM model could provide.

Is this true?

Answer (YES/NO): YES